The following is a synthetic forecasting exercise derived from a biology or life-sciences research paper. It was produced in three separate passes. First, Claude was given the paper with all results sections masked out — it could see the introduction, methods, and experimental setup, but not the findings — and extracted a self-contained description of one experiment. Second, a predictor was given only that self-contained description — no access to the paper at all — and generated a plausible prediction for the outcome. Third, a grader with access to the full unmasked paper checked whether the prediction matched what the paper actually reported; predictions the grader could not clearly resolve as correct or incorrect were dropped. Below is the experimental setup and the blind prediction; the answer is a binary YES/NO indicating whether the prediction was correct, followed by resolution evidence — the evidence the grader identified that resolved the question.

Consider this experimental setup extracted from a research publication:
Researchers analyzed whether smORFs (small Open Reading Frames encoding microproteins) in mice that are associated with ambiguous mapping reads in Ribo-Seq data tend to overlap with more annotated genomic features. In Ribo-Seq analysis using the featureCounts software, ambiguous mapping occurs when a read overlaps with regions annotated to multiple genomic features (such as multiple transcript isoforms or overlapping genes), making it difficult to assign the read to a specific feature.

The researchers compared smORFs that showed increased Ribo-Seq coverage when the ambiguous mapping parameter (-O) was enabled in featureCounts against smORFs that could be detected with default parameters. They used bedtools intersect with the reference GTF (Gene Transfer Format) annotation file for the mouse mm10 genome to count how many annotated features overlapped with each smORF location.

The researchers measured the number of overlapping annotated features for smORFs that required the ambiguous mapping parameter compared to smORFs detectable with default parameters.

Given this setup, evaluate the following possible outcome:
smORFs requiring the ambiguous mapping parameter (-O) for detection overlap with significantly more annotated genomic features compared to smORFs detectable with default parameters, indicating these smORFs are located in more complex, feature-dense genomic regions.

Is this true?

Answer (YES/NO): YES